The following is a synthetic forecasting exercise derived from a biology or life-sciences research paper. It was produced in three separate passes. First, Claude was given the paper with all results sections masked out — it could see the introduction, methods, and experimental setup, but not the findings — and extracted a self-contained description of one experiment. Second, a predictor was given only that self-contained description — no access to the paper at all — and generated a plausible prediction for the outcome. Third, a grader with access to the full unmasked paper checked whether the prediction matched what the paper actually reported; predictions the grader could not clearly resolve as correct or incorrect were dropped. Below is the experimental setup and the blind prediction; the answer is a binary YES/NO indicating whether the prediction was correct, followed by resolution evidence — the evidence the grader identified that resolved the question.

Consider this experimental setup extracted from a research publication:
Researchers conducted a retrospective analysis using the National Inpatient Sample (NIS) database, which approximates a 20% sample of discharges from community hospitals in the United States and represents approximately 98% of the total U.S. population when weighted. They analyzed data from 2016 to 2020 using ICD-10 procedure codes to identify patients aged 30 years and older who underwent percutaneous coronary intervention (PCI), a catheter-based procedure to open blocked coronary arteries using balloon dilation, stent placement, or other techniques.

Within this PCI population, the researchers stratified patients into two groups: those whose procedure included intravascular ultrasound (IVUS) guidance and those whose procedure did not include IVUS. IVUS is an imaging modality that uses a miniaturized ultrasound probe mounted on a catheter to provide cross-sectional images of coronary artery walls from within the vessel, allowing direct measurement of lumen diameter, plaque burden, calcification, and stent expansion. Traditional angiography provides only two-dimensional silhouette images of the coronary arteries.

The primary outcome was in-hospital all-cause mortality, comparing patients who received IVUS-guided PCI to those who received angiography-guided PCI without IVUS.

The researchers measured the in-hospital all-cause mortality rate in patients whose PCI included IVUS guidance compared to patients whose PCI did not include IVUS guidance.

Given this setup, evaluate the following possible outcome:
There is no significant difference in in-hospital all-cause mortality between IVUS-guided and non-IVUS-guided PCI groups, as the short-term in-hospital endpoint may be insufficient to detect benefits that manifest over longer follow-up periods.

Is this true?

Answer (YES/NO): YES